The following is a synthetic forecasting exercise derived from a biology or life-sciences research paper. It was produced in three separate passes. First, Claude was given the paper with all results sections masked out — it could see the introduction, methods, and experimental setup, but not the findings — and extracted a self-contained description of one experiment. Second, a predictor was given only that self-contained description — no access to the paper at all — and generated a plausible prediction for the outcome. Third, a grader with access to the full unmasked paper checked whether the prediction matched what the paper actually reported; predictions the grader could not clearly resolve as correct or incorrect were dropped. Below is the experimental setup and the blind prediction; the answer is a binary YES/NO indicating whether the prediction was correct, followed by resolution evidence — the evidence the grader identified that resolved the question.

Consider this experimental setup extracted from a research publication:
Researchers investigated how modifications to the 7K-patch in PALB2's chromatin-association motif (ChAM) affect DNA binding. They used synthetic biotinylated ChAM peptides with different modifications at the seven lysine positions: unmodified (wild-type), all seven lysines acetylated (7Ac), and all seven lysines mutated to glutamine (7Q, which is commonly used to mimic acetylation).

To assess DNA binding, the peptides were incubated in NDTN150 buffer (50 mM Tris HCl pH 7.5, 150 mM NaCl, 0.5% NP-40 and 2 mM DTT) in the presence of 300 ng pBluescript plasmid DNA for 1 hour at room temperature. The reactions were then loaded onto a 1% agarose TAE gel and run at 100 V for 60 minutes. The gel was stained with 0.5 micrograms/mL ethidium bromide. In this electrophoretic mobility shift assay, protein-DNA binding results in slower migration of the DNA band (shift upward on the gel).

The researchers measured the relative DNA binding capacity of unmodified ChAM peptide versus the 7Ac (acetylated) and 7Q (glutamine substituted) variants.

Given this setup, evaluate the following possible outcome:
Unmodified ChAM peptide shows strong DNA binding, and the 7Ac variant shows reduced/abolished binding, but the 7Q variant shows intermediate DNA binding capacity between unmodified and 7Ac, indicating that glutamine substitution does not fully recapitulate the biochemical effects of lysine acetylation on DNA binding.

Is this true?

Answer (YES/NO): NO